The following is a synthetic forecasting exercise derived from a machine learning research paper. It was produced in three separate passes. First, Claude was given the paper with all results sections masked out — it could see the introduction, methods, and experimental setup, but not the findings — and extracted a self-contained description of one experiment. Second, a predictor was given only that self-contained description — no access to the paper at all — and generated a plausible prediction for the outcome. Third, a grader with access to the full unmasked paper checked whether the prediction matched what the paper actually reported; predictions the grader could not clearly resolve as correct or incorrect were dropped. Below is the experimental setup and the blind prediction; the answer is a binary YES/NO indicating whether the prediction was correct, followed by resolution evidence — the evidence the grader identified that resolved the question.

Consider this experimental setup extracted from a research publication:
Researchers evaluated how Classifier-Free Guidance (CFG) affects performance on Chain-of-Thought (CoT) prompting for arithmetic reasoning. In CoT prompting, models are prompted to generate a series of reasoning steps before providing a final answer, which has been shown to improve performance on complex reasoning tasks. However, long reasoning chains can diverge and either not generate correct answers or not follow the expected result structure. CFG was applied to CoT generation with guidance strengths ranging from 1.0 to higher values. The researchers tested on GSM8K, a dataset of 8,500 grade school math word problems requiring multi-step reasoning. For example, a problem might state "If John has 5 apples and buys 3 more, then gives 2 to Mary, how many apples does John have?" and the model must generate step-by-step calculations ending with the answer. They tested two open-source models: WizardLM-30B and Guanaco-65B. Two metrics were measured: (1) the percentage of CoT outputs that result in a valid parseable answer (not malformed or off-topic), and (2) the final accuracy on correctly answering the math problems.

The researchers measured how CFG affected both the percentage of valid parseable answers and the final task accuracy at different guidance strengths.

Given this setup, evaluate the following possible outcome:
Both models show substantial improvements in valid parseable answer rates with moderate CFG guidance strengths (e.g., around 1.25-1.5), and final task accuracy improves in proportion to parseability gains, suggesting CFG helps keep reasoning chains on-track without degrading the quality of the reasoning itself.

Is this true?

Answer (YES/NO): NO